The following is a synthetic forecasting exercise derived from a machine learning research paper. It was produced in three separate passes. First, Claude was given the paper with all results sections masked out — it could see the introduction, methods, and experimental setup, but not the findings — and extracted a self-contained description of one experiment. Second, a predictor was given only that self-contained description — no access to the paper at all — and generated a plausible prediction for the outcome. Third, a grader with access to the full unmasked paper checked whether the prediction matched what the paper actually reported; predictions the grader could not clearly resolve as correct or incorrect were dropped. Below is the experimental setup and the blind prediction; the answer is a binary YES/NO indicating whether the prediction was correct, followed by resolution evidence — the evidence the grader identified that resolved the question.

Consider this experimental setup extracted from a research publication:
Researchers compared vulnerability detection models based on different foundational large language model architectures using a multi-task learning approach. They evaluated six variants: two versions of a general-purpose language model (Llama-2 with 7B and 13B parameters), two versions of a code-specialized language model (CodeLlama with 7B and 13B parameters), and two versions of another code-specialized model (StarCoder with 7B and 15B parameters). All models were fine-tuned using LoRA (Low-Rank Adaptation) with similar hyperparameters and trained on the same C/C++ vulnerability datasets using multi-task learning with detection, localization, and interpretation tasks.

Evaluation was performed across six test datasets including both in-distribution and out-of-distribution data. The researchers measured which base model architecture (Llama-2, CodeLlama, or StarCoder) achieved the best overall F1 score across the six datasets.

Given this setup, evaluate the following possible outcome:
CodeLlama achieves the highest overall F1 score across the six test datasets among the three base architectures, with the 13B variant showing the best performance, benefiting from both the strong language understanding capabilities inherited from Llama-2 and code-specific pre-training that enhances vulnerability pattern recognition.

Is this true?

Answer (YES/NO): YES